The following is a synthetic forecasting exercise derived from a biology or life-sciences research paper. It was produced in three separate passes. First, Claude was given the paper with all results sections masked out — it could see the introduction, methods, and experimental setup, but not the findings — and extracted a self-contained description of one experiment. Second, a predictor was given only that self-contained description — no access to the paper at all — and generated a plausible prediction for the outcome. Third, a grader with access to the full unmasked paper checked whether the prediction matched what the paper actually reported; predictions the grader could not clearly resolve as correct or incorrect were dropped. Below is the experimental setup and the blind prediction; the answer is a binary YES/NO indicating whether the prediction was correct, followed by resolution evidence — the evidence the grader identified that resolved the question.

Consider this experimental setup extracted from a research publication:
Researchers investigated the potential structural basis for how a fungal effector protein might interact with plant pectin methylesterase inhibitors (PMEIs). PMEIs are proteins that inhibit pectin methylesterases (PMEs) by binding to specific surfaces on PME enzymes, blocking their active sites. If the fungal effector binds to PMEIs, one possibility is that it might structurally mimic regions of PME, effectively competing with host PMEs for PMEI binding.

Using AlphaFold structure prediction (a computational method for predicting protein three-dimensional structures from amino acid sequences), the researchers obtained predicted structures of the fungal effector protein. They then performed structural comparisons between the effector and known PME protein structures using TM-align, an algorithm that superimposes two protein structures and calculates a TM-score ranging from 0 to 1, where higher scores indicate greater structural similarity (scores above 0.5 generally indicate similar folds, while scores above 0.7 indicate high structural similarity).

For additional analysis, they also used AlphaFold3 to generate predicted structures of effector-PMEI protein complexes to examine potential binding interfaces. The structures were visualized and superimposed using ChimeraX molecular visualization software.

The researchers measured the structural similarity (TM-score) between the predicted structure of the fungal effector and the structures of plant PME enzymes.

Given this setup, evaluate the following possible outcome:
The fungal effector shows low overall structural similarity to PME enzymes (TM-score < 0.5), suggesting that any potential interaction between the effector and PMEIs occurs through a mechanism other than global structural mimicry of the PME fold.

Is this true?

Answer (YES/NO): YES